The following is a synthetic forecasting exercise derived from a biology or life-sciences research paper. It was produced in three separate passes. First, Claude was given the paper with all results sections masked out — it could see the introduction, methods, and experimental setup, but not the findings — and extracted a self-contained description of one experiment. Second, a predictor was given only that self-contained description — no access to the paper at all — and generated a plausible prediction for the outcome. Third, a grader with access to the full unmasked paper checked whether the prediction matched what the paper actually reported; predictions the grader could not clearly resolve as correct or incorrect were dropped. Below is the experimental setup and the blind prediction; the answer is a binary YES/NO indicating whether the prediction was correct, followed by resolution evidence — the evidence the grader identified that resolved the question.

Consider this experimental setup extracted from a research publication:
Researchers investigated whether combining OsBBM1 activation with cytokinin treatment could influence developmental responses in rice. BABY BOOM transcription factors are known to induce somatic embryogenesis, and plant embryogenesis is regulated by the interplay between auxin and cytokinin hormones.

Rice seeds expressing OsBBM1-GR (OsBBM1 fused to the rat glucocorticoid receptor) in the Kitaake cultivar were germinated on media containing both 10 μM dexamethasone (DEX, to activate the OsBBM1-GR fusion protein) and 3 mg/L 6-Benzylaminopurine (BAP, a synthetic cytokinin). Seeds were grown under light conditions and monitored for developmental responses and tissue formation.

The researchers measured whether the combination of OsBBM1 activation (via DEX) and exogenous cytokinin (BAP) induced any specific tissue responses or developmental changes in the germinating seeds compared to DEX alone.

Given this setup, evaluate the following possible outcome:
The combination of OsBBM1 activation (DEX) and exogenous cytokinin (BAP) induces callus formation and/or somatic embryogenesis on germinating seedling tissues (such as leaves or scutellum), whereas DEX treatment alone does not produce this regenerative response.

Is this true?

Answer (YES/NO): NO